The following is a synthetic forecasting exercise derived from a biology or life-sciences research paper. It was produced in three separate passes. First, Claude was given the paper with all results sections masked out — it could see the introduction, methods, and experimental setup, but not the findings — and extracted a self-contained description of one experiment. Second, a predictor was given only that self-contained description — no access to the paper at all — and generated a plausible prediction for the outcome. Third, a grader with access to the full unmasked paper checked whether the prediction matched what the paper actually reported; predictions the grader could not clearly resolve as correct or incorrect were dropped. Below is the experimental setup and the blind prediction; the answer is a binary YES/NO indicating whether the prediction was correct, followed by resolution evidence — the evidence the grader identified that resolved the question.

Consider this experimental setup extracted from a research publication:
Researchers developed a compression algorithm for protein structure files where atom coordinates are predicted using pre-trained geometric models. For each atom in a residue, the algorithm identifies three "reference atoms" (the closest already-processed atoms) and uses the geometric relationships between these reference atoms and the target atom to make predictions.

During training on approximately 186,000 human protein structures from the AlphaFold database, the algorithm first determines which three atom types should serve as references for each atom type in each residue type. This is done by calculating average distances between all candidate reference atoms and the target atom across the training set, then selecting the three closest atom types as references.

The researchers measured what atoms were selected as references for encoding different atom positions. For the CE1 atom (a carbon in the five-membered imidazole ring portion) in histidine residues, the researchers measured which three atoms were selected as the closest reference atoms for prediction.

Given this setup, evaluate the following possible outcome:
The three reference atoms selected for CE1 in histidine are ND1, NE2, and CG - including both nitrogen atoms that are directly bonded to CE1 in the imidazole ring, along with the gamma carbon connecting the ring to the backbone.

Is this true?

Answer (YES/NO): NO